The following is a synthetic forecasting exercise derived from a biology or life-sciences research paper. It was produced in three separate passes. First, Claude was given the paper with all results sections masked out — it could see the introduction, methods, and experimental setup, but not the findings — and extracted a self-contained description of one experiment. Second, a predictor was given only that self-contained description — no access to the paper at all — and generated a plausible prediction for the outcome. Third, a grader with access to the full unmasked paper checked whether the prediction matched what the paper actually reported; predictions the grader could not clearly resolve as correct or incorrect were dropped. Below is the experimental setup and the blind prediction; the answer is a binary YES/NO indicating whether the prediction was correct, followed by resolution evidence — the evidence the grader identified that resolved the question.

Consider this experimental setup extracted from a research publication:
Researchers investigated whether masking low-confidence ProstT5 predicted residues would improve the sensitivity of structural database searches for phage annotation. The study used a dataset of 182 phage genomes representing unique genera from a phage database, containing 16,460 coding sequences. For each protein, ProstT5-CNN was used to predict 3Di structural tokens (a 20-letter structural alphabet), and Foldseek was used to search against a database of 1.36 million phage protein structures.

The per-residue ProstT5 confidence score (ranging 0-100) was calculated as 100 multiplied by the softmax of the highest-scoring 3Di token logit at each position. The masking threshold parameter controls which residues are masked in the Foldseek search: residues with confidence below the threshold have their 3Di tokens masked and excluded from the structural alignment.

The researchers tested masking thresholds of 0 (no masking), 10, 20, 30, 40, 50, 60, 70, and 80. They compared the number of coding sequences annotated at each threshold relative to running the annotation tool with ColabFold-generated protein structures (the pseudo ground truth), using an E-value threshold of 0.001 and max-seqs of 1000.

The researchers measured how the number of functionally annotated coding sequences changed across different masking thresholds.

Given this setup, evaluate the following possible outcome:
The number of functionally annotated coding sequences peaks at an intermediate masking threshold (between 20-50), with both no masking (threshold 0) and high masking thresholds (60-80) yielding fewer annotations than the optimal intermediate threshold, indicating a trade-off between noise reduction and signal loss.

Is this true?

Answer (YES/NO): YES